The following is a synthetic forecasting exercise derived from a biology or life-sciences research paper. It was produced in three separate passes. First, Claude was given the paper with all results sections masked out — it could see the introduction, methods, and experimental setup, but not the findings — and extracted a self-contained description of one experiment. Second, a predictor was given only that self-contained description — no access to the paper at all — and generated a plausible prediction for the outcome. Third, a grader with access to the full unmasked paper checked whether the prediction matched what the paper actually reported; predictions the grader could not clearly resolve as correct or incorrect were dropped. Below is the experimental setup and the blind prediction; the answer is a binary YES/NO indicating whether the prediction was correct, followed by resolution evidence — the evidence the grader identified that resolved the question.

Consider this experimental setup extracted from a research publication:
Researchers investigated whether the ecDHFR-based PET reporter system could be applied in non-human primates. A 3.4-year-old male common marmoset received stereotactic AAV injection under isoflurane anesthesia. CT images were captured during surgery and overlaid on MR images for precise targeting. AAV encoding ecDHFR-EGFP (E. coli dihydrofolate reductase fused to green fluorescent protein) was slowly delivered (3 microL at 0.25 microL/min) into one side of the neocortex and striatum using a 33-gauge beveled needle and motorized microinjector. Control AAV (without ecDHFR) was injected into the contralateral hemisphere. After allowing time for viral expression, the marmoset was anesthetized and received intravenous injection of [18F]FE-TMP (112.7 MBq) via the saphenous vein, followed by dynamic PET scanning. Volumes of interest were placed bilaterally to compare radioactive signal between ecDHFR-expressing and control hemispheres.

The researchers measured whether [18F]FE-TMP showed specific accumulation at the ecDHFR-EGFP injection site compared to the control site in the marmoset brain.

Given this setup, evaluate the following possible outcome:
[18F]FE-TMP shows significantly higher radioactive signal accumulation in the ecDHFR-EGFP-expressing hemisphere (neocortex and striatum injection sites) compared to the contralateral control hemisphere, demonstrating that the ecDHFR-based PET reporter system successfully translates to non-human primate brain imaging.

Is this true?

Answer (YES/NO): YES